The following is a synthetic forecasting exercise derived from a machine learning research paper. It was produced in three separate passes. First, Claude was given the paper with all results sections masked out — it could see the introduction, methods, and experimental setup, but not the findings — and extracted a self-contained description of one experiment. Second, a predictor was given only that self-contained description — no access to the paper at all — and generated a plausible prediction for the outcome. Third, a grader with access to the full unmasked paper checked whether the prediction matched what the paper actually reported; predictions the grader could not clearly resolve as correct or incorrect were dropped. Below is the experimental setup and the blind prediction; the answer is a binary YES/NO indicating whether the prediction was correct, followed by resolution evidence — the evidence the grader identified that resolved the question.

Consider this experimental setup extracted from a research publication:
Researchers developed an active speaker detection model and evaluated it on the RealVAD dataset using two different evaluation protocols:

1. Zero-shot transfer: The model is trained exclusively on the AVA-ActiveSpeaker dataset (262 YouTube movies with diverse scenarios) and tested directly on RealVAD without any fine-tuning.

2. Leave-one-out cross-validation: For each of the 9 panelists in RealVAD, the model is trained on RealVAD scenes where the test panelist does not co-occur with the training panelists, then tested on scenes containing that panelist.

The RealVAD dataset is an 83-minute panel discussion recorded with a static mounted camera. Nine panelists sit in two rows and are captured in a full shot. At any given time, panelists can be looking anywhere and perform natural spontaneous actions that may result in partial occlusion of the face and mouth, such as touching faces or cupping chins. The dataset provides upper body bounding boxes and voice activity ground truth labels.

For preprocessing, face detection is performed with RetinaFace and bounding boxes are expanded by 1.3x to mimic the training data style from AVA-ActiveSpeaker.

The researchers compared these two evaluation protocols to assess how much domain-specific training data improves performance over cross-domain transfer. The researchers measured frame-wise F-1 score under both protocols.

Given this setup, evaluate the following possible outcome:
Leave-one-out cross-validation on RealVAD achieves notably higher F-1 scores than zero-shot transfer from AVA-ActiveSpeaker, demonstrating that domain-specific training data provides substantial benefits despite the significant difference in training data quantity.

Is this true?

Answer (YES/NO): YES